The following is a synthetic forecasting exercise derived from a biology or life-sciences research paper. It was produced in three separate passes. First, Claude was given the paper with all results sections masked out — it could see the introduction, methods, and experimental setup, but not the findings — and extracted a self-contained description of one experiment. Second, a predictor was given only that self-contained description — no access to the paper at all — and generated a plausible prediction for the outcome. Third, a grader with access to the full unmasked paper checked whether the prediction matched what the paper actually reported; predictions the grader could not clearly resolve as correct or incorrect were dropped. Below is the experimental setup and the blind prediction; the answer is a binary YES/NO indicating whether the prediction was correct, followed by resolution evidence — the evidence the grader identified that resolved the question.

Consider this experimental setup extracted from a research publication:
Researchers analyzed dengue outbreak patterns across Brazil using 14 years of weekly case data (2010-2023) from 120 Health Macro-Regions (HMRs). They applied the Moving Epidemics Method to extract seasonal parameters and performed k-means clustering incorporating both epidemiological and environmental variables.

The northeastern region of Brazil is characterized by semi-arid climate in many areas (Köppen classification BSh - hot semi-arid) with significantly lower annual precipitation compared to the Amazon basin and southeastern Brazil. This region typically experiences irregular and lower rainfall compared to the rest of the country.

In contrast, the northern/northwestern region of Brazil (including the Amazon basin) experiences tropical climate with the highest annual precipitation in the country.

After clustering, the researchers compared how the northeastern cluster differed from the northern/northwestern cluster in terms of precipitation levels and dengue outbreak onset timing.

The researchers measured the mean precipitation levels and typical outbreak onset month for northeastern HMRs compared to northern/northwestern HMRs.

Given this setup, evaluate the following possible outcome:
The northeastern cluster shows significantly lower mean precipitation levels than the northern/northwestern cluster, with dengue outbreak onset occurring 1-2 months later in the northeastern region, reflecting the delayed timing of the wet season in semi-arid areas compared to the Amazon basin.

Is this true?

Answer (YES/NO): YES